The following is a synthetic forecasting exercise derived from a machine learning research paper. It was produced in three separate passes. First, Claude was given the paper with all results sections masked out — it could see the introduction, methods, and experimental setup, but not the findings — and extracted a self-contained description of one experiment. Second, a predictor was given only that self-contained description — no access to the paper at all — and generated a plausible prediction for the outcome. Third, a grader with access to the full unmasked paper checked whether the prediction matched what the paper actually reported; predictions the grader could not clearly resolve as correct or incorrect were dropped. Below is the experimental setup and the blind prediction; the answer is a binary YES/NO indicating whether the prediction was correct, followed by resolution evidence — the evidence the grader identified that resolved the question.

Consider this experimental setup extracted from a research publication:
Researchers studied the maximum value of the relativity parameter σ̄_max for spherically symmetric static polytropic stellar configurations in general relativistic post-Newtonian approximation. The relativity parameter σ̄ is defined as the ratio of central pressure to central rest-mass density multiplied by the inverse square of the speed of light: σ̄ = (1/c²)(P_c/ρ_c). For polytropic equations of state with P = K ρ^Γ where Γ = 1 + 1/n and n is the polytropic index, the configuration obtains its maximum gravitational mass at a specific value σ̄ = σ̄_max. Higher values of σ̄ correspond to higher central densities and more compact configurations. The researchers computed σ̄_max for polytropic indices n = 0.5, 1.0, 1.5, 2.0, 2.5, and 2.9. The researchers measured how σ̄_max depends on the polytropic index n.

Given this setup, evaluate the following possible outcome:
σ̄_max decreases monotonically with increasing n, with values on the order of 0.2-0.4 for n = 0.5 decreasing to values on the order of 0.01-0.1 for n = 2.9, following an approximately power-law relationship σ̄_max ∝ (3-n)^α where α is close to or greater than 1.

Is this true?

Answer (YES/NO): NO